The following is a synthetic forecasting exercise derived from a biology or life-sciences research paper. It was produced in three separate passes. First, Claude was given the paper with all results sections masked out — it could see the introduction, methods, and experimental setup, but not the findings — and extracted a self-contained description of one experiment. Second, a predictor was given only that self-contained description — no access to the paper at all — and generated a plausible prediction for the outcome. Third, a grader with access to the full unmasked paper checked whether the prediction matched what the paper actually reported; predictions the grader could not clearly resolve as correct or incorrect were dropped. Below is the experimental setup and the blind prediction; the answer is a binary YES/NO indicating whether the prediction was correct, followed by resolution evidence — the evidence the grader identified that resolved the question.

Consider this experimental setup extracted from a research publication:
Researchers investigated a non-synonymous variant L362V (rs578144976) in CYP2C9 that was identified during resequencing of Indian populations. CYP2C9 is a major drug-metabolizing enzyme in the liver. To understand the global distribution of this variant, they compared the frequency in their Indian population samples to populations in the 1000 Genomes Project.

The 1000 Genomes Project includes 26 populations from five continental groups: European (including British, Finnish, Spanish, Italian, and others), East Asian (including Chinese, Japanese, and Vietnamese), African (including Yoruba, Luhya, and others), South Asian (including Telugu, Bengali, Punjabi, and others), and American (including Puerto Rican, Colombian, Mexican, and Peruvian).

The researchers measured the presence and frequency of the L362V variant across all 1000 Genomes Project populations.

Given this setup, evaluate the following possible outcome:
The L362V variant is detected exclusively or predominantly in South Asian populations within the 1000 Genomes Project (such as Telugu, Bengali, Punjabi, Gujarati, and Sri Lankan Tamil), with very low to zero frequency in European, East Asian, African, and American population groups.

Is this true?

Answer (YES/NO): YES